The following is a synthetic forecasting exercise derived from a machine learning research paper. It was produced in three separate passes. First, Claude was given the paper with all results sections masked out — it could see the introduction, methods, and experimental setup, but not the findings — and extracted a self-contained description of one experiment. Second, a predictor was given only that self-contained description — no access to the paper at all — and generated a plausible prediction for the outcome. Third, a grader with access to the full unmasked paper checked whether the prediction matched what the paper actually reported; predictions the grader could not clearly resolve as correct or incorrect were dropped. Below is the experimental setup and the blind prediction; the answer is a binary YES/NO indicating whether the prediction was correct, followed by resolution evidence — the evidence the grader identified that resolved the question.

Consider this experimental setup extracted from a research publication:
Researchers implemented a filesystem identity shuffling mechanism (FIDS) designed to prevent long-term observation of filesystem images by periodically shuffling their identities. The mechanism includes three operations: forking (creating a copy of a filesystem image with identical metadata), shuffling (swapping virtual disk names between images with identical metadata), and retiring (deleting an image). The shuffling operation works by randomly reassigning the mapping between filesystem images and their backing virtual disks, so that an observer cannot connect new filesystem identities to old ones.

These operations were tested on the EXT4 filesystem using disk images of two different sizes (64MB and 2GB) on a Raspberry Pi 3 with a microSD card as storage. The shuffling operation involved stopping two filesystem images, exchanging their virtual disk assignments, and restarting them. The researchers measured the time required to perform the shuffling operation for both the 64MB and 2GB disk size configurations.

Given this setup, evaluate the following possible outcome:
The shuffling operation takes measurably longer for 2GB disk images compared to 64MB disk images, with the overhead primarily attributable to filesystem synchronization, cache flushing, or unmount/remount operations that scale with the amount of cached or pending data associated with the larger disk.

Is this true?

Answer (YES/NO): YES